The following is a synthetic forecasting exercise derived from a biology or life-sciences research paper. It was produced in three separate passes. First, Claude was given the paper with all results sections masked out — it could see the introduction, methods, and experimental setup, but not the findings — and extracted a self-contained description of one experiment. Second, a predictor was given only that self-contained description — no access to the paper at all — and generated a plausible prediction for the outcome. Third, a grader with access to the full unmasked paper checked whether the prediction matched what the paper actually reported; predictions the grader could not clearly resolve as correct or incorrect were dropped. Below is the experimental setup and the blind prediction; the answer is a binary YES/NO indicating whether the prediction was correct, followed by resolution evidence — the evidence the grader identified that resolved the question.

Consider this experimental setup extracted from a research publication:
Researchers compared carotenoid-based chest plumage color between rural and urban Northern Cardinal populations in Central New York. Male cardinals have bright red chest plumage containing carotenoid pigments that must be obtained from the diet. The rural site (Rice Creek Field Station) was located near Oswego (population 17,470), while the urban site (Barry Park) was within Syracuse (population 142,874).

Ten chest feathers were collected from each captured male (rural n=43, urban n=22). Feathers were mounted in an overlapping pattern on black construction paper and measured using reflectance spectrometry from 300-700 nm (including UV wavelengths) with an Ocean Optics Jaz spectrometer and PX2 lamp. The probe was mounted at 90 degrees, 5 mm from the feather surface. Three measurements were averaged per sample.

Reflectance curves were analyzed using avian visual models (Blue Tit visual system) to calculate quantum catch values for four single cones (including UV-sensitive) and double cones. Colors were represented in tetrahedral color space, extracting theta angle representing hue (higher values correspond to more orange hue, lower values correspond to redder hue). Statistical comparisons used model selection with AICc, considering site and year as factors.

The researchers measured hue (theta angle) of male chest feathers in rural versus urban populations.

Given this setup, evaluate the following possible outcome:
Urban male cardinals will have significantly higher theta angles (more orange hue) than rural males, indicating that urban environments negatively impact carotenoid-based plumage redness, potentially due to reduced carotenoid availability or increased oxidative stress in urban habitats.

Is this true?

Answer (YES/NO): NO